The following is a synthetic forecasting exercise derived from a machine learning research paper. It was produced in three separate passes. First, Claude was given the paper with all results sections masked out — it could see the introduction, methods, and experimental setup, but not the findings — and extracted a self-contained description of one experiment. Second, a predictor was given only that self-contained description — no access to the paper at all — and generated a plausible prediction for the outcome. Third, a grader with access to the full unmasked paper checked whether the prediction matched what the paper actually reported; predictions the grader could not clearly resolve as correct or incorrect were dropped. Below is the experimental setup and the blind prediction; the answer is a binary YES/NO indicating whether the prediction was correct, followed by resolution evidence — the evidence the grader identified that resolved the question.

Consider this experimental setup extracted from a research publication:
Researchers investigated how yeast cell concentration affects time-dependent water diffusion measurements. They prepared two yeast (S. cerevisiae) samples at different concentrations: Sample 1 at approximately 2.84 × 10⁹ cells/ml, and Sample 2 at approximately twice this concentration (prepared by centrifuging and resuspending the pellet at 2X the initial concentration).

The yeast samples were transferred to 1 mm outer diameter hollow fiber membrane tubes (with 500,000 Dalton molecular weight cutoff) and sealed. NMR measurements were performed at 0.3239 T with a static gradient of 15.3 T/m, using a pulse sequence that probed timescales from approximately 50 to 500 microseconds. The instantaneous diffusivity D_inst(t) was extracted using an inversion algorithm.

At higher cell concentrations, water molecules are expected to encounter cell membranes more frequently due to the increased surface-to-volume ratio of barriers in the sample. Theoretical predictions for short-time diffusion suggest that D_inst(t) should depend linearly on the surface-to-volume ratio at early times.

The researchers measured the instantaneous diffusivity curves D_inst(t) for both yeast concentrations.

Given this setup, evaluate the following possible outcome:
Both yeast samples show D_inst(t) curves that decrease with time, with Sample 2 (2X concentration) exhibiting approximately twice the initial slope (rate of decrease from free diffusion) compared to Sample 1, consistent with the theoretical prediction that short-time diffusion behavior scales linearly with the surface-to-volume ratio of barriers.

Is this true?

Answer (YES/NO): YES